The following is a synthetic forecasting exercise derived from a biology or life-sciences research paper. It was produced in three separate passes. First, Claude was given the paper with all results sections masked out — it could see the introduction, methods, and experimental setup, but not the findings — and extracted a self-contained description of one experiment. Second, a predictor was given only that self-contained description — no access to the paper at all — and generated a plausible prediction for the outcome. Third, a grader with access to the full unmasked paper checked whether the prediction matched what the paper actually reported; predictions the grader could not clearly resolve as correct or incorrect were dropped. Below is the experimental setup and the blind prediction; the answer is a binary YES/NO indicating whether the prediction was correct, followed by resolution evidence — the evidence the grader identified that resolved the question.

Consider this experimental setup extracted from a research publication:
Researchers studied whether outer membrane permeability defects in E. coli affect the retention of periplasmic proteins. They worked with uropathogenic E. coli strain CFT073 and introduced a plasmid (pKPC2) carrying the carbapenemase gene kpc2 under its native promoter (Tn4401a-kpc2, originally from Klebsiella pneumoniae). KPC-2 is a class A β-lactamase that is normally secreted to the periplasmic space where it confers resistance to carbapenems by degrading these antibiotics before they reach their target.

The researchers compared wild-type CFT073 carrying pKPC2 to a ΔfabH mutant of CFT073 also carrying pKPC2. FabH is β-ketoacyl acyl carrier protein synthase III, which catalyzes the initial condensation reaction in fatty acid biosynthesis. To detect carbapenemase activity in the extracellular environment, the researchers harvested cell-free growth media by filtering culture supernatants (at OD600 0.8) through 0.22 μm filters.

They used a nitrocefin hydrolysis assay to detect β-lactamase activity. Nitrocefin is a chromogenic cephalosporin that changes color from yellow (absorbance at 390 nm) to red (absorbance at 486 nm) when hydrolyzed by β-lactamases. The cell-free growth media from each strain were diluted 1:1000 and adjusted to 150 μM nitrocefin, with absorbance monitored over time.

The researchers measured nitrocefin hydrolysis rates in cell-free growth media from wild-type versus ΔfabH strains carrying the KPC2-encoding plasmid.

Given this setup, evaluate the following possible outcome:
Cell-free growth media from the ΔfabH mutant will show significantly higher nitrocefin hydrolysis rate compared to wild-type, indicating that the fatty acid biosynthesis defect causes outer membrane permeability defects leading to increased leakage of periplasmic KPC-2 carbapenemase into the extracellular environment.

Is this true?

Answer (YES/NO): YES